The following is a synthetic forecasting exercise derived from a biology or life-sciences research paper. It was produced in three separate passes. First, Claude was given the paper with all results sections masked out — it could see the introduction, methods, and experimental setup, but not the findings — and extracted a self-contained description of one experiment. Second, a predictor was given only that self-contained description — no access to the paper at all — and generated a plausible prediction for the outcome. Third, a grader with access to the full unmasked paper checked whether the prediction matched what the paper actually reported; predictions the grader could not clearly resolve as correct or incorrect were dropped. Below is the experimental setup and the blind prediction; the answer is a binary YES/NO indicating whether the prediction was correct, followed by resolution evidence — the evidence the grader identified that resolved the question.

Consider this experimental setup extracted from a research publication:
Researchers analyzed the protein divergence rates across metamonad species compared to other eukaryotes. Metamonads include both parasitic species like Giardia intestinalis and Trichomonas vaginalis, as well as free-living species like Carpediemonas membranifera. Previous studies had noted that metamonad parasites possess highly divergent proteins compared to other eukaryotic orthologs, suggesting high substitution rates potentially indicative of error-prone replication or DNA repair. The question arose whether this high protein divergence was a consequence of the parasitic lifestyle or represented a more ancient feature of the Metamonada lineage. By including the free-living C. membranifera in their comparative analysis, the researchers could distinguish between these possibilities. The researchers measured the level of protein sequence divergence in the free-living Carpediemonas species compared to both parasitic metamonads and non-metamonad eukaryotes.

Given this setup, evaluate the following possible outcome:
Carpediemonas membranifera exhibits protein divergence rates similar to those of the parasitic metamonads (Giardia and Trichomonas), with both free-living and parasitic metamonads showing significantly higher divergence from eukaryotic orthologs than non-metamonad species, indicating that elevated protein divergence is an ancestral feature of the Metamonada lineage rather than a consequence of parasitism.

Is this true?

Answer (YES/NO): YES